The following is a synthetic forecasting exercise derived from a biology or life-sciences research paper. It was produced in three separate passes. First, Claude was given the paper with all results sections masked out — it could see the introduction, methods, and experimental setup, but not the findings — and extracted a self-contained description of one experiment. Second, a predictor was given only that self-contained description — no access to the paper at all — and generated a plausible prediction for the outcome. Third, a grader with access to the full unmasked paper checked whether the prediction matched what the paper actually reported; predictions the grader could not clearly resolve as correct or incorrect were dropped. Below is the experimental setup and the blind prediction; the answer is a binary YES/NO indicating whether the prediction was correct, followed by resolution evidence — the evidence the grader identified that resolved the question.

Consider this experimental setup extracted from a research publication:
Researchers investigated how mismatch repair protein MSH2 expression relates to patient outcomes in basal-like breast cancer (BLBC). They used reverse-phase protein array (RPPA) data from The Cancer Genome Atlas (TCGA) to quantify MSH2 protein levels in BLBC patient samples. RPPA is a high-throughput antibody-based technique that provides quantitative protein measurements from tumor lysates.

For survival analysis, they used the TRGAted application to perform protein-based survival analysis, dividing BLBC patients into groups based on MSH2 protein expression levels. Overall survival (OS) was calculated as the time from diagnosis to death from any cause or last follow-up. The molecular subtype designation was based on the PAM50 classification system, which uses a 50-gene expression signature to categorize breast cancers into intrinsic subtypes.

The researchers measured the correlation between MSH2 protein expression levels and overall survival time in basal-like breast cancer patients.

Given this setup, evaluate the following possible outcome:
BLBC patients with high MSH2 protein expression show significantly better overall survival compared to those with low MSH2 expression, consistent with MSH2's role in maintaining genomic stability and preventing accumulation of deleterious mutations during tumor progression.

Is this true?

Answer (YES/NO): NO